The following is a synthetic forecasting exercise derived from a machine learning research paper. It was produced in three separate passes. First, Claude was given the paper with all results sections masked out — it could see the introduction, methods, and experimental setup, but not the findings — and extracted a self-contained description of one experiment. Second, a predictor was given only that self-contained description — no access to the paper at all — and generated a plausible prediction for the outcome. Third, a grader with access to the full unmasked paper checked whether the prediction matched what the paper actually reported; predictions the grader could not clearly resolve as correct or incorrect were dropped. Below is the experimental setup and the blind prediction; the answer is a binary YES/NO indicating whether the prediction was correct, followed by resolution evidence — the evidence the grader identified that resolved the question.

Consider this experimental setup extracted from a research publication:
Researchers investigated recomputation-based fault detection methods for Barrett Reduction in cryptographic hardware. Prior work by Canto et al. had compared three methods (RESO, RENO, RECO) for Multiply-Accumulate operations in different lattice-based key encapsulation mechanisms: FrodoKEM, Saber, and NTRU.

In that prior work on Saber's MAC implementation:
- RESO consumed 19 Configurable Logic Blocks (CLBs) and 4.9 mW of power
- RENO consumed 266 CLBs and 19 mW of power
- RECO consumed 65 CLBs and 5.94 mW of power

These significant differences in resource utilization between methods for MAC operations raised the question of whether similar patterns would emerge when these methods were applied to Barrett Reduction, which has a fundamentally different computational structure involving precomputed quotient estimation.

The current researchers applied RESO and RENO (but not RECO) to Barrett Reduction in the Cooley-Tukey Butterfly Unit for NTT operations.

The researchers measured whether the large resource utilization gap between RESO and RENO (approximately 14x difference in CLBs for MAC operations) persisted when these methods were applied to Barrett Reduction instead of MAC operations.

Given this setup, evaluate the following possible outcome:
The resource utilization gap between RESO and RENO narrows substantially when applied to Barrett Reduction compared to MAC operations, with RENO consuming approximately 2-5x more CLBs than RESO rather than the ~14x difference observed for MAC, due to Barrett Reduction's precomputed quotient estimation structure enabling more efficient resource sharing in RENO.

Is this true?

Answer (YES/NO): NO